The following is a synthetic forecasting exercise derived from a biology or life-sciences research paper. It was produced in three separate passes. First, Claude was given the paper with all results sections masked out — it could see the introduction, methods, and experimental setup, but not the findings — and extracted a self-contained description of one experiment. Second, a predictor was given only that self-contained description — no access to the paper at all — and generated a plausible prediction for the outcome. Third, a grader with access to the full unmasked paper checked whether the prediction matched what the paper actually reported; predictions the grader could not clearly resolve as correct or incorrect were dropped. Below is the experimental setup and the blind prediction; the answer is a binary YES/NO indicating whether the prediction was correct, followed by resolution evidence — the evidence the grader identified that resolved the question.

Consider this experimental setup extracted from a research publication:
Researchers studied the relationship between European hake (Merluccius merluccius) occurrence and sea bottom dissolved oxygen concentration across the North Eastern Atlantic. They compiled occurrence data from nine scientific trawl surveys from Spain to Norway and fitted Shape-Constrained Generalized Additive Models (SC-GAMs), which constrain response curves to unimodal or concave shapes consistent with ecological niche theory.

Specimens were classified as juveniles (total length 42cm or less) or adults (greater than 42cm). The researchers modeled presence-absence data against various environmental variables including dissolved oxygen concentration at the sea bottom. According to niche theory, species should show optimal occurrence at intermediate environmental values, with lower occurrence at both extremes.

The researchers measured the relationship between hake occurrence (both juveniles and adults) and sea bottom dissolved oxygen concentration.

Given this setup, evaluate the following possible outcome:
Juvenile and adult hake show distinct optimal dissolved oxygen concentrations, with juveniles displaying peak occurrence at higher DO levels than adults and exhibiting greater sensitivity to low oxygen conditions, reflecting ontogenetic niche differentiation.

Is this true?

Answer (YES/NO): NO